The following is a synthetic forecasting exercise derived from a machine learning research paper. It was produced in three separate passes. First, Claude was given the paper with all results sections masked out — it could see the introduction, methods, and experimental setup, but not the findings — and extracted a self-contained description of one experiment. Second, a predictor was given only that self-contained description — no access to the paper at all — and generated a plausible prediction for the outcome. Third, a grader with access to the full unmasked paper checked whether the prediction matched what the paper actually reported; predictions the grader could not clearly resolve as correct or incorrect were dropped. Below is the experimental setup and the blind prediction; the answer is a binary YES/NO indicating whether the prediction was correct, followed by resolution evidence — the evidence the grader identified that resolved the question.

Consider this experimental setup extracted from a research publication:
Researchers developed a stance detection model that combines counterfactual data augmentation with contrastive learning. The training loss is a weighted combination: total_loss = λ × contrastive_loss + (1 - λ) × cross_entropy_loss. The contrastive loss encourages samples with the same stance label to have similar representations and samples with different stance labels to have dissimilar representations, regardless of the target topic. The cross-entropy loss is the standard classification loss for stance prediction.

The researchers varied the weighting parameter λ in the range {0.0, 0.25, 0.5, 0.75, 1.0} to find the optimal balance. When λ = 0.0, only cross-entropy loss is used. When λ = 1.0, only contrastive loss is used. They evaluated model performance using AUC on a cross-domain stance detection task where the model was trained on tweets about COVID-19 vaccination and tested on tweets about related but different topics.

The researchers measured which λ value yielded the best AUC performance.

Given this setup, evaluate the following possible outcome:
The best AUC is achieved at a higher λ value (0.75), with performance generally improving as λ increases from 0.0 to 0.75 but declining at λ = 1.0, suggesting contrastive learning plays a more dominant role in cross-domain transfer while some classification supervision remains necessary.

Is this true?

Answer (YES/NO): NO